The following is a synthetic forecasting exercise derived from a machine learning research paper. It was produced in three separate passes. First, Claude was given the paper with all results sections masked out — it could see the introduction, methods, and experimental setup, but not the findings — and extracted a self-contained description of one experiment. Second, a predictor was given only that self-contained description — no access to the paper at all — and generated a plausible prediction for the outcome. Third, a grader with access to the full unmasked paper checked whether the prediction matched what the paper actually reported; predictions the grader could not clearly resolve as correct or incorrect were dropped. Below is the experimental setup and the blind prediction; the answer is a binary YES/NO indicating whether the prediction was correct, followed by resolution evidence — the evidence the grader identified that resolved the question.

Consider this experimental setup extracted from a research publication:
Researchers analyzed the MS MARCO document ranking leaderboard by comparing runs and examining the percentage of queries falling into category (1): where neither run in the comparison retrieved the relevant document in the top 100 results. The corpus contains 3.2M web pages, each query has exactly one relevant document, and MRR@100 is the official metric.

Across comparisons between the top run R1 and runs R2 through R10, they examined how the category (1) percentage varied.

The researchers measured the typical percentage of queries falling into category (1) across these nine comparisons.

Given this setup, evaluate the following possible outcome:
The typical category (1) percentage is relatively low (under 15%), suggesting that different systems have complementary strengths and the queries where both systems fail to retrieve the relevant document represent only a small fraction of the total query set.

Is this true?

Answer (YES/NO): YES